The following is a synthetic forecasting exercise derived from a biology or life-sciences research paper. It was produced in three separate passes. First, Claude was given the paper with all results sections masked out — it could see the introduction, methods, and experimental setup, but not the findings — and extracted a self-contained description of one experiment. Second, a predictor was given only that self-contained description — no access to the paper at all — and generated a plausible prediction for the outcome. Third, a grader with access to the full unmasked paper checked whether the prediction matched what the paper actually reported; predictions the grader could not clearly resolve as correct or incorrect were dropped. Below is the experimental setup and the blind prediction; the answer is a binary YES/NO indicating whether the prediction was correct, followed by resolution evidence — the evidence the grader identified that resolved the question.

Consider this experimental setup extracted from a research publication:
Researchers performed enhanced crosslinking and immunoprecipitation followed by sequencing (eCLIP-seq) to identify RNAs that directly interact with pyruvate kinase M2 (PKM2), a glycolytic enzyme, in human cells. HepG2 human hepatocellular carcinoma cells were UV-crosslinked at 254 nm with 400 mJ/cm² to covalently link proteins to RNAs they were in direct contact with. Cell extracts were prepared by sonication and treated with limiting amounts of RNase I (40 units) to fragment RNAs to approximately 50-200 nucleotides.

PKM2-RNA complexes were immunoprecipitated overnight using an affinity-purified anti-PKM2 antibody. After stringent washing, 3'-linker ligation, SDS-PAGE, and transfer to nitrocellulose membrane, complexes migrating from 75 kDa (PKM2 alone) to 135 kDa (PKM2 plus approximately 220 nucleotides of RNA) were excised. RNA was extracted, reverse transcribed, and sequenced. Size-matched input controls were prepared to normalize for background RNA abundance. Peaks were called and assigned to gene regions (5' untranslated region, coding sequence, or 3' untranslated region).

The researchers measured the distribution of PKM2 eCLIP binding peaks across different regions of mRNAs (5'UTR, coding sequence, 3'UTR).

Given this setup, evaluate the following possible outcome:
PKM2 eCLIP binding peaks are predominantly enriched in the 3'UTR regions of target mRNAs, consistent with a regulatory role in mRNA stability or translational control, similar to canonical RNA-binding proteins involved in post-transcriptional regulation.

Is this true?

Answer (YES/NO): NO